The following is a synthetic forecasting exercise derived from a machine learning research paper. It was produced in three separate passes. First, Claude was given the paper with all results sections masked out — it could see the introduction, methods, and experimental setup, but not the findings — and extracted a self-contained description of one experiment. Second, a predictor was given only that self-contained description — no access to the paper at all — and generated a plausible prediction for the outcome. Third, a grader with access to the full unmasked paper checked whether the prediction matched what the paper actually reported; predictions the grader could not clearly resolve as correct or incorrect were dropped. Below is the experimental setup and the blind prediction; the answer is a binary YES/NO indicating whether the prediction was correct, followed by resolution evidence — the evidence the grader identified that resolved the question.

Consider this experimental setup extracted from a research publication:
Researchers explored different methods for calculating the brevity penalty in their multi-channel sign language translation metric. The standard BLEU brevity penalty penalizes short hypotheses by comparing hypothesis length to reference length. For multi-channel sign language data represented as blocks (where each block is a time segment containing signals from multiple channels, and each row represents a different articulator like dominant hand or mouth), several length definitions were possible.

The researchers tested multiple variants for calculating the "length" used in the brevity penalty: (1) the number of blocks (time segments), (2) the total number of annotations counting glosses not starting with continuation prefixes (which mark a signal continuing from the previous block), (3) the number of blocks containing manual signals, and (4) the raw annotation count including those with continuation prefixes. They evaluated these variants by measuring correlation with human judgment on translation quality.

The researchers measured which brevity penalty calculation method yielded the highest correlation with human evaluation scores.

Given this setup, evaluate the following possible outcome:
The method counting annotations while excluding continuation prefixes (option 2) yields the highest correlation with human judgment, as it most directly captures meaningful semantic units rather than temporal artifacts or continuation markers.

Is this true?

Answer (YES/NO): YES